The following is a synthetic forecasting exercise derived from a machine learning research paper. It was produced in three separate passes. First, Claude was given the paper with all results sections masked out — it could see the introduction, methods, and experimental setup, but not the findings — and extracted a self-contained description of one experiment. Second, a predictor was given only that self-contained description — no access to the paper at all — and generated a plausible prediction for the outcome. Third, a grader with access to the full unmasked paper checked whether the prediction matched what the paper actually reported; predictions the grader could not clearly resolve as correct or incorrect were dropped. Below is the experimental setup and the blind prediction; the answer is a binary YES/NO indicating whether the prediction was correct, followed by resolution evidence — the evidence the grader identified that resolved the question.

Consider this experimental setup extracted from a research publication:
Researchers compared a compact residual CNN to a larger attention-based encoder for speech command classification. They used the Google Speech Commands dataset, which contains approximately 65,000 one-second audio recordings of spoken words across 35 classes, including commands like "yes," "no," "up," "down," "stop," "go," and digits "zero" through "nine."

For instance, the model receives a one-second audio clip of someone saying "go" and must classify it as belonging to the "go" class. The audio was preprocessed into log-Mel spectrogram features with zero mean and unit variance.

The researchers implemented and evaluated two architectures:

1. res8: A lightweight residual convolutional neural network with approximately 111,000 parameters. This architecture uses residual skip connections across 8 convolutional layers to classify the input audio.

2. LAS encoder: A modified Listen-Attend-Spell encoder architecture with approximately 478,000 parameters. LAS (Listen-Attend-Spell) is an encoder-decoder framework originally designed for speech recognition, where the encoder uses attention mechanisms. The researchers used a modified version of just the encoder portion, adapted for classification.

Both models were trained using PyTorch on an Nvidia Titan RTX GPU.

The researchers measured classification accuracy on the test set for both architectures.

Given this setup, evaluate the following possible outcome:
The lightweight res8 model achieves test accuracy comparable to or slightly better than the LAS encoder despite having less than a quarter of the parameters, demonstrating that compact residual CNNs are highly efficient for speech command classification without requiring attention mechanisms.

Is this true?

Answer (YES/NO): YES